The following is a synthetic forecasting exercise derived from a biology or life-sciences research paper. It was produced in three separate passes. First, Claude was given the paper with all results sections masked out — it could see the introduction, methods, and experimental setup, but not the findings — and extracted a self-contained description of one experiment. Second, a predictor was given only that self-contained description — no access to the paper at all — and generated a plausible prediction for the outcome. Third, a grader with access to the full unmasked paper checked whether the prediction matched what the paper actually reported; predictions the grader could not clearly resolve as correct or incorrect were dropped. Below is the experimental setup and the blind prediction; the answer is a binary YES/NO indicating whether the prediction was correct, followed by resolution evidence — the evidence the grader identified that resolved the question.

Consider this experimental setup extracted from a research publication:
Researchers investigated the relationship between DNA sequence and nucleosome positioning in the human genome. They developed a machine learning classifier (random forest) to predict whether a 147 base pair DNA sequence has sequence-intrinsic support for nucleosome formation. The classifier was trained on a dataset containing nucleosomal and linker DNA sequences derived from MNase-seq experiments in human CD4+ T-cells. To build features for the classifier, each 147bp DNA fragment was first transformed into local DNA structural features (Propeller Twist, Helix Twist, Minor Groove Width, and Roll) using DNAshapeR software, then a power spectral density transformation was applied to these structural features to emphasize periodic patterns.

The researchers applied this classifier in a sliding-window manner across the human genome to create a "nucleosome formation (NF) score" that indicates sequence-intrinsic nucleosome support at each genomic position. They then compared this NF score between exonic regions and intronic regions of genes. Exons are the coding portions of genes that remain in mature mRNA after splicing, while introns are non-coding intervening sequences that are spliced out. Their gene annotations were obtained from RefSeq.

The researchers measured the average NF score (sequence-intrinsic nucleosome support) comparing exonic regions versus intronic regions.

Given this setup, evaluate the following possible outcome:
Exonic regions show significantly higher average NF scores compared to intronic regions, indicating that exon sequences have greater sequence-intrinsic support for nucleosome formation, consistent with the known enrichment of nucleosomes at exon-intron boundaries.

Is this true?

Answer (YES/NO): YES